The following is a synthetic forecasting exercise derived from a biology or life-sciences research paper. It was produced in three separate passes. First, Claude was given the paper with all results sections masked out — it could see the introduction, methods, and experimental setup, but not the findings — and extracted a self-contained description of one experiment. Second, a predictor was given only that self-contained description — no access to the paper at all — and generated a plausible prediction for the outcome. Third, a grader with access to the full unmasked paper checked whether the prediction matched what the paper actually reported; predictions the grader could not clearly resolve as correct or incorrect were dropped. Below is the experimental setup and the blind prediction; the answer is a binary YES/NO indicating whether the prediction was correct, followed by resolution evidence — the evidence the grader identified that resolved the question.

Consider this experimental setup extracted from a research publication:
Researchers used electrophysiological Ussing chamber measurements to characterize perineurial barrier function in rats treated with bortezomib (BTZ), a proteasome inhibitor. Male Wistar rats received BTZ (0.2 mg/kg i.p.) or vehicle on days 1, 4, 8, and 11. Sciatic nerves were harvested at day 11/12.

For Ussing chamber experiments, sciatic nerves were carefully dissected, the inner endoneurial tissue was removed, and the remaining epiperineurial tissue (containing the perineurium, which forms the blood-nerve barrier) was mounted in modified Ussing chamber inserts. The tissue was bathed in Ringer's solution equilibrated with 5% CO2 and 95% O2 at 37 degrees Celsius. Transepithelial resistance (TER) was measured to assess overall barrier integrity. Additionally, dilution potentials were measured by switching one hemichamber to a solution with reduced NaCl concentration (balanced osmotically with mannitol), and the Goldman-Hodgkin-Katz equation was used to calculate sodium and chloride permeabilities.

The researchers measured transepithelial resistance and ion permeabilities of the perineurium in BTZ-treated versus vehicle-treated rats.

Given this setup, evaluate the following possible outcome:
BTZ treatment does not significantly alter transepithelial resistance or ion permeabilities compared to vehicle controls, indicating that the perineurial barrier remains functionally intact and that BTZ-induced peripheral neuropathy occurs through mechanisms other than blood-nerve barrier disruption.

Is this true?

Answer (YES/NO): NO